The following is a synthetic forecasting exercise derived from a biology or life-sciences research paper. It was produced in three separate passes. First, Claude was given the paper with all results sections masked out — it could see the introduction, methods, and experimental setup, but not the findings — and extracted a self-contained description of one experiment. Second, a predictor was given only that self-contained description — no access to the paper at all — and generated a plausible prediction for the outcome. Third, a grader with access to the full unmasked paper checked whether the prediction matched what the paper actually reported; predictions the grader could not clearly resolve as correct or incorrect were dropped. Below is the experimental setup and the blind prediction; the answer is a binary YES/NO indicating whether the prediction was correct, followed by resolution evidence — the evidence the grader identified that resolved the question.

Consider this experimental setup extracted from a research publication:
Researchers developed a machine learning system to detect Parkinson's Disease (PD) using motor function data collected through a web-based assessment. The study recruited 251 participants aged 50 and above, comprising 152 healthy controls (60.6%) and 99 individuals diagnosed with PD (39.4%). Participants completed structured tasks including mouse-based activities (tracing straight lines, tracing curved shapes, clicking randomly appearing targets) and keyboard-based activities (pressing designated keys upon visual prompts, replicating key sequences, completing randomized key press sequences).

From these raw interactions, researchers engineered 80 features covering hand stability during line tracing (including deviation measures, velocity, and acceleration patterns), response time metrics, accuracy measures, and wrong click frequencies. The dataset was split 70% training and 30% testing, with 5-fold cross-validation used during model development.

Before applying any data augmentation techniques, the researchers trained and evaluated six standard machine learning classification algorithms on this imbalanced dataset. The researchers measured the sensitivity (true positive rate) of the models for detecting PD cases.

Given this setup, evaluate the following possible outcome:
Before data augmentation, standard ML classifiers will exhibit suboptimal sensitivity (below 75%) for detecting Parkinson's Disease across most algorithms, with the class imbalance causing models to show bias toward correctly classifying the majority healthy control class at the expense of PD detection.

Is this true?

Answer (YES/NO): YES